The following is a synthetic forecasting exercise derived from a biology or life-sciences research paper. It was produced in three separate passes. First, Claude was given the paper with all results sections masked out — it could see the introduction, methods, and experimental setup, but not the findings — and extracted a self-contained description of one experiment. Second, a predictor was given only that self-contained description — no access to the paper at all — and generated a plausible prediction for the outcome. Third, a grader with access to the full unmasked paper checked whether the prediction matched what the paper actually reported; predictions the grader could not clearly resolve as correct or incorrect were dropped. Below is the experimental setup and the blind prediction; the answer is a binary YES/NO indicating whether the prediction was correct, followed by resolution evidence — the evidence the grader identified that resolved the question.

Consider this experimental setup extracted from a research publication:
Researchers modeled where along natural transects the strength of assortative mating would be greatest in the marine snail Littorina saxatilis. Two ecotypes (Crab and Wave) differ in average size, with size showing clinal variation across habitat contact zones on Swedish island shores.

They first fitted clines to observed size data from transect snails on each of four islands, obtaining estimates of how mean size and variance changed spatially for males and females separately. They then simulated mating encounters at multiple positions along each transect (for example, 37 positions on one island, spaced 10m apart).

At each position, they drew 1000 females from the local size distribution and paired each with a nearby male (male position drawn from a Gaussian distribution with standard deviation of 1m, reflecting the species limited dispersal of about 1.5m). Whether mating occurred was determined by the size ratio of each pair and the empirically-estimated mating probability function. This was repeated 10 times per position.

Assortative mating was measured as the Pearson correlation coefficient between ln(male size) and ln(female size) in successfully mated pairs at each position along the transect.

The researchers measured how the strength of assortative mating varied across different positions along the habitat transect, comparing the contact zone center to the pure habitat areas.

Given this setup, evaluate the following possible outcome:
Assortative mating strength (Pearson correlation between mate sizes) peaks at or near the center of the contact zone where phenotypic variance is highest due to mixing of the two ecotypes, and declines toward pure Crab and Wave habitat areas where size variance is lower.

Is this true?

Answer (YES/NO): YES